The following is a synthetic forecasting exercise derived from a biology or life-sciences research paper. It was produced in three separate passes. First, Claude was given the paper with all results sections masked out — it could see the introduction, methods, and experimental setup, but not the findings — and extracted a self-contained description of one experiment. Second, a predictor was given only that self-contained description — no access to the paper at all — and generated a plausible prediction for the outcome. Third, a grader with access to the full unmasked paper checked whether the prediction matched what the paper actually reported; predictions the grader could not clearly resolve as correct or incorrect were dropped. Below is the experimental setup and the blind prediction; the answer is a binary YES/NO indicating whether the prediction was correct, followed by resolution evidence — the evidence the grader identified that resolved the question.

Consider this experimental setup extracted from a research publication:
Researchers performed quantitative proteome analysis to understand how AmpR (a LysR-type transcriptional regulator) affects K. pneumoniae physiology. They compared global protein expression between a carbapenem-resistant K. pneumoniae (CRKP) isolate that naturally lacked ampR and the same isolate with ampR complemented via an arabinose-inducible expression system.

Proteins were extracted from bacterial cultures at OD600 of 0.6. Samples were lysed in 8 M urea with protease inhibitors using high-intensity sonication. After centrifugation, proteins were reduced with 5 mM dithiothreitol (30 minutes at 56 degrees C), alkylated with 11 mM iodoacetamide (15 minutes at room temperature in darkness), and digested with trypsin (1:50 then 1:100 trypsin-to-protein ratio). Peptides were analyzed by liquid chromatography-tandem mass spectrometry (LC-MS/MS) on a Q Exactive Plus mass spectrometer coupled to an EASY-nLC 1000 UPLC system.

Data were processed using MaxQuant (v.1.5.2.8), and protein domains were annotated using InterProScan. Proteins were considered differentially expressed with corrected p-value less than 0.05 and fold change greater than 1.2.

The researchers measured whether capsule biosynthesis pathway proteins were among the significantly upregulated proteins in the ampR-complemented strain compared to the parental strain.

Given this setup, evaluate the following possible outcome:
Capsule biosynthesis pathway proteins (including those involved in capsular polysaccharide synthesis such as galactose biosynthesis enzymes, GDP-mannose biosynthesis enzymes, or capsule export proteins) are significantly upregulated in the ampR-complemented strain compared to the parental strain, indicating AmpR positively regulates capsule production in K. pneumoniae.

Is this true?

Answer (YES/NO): NO